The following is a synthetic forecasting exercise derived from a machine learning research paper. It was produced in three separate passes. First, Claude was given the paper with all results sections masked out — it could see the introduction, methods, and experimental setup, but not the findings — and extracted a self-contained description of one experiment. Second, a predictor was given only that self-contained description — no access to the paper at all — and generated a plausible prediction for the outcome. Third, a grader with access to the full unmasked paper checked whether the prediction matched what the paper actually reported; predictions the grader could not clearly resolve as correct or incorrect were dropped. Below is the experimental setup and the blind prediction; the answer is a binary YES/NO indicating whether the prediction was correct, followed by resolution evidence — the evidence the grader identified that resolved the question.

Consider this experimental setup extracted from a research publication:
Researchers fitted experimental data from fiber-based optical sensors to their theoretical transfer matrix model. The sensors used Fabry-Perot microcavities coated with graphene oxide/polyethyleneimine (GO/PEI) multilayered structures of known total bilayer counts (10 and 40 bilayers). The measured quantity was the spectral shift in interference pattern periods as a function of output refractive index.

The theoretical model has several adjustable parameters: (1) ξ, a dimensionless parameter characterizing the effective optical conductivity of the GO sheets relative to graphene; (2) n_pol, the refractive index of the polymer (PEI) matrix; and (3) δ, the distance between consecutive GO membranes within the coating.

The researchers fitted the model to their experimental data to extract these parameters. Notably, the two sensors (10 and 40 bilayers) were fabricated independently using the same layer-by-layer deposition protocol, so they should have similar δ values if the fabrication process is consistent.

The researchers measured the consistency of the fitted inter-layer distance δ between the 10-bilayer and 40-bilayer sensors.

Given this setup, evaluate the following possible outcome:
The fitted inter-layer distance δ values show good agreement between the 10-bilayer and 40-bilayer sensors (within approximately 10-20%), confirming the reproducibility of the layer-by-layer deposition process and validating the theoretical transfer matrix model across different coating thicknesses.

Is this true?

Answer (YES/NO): YES